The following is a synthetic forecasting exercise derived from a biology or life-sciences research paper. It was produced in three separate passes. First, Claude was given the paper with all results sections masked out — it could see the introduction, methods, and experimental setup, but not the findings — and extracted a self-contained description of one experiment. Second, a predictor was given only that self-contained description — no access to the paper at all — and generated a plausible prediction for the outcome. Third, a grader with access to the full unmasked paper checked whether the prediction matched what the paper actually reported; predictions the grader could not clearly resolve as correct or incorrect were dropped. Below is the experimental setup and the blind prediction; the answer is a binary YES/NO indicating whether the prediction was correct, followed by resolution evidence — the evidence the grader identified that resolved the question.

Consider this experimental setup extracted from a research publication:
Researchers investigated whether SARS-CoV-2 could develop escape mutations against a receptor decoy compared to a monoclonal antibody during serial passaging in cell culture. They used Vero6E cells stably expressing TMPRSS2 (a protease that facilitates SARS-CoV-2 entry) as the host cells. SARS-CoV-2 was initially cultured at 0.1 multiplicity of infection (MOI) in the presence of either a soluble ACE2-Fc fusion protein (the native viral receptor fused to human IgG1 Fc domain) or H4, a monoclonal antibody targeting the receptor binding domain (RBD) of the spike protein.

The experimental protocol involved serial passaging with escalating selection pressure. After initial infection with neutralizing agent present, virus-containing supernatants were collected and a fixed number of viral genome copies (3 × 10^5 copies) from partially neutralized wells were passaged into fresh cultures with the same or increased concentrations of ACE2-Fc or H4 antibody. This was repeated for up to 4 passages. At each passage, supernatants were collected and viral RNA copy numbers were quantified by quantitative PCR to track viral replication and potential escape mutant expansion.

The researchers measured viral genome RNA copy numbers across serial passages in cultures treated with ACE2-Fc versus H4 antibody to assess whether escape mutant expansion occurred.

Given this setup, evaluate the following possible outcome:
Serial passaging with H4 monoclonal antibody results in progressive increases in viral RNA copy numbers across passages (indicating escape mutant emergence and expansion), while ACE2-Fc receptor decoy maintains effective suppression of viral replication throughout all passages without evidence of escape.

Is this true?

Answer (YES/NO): YES